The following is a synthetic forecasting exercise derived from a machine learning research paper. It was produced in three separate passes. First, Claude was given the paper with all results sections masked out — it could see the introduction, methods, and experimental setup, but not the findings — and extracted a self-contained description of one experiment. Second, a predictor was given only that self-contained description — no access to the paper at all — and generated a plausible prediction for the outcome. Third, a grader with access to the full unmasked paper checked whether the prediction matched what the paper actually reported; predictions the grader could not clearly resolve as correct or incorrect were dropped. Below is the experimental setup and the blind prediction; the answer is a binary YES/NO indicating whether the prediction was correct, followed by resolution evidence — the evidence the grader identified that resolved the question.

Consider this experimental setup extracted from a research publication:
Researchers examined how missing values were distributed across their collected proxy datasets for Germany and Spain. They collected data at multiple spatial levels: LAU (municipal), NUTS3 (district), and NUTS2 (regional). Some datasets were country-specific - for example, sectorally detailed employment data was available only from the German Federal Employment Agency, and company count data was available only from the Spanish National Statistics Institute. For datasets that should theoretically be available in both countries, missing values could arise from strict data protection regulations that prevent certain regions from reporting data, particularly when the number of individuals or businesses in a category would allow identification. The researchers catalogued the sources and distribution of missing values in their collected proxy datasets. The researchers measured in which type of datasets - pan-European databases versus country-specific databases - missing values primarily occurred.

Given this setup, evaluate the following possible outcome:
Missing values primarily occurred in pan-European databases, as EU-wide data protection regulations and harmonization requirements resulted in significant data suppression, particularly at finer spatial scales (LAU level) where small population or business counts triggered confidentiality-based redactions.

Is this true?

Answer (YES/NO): NO